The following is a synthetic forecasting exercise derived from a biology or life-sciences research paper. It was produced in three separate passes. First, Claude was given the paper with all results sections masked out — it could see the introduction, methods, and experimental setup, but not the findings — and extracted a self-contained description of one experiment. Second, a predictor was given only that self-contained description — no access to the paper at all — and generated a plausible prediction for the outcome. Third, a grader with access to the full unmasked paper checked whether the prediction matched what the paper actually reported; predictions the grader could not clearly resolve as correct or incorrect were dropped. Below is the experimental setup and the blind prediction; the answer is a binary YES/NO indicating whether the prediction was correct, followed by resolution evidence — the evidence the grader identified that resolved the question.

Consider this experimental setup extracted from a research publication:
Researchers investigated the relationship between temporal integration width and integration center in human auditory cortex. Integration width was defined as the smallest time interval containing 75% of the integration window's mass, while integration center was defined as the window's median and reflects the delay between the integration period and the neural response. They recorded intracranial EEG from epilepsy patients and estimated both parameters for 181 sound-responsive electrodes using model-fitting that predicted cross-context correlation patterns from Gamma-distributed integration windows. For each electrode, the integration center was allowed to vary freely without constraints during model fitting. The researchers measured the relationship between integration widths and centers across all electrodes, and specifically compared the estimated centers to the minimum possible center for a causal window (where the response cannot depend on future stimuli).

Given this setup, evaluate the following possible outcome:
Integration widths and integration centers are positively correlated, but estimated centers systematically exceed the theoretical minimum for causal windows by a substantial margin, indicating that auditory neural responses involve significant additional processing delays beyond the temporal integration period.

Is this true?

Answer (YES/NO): NO